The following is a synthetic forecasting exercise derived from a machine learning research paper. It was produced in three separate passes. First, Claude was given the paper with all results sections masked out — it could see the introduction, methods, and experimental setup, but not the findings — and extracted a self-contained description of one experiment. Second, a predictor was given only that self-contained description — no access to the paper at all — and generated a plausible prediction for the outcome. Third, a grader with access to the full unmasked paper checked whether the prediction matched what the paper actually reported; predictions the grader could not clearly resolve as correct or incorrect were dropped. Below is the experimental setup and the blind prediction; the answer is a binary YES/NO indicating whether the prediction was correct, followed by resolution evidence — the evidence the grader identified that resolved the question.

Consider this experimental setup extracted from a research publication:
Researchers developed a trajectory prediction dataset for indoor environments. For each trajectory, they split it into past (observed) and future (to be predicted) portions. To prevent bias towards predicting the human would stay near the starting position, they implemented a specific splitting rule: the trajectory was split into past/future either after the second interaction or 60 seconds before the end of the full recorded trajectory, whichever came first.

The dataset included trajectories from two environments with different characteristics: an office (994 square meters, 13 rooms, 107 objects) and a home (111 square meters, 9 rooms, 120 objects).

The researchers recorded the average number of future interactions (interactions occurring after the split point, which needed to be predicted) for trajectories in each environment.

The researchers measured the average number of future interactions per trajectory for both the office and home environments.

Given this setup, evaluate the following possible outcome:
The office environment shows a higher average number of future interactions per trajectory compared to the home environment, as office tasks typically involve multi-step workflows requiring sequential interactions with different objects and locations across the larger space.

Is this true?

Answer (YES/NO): YES